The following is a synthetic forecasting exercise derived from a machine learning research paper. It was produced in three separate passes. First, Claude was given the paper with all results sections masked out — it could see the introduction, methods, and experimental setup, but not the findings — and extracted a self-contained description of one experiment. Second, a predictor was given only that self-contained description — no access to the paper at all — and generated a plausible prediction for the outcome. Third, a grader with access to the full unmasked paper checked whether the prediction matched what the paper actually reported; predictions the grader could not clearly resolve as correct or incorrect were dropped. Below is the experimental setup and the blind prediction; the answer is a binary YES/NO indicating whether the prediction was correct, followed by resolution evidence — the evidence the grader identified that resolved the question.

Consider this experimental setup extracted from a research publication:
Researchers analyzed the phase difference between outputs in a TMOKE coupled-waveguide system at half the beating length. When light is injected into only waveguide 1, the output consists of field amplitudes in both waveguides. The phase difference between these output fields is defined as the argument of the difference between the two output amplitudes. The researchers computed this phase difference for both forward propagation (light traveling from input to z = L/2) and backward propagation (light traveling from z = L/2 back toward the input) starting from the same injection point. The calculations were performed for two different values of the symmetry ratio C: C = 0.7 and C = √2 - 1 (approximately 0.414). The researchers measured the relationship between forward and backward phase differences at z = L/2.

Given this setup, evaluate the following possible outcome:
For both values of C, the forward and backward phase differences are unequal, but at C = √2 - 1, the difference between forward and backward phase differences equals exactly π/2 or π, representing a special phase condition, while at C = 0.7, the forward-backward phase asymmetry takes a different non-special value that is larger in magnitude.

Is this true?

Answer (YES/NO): NO